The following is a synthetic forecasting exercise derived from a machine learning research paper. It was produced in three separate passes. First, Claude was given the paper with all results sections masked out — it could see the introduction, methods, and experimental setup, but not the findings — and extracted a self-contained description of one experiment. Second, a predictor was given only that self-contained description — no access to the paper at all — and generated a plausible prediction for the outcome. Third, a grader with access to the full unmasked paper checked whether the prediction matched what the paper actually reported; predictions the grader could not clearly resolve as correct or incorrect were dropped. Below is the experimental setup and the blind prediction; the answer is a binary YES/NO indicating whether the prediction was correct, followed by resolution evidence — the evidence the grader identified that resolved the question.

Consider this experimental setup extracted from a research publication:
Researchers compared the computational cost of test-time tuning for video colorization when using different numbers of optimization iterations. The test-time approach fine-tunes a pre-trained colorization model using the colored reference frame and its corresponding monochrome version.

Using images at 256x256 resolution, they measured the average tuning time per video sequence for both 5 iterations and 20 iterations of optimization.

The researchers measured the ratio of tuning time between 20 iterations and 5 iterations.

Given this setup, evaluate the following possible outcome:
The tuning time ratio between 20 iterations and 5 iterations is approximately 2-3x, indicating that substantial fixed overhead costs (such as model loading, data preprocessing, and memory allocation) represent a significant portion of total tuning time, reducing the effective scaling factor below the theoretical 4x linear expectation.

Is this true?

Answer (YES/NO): NO